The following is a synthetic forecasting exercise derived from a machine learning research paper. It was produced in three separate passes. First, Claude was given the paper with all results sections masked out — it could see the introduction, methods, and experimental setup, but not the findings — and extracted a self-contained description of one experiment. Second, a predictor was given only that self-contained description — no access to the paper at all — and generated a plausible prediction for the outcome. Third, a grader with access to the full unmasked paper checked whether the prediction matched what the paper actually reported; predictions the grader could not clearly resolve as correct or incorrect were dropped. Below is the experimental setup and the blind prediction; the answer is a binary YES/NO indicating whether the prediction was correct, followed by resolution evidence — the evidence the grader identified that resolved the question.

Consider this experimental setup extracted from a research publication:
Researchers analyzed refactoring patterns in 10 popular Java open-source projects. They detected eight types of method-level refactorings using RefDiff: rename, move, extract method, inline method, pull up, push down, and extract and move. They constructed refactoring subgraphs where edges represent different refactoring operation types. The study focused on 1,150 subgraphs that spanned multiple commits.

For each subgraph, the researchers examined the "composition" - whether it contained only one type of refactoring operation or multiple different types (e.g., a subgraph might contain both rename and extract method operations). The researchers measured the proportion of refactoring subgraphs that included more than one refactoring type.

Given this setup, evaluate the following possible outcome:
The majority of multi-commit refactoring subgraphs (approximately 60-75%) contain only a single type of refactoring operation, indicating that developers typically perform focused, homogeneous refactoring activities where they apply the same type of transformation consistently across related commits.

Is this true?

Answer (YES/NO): NO